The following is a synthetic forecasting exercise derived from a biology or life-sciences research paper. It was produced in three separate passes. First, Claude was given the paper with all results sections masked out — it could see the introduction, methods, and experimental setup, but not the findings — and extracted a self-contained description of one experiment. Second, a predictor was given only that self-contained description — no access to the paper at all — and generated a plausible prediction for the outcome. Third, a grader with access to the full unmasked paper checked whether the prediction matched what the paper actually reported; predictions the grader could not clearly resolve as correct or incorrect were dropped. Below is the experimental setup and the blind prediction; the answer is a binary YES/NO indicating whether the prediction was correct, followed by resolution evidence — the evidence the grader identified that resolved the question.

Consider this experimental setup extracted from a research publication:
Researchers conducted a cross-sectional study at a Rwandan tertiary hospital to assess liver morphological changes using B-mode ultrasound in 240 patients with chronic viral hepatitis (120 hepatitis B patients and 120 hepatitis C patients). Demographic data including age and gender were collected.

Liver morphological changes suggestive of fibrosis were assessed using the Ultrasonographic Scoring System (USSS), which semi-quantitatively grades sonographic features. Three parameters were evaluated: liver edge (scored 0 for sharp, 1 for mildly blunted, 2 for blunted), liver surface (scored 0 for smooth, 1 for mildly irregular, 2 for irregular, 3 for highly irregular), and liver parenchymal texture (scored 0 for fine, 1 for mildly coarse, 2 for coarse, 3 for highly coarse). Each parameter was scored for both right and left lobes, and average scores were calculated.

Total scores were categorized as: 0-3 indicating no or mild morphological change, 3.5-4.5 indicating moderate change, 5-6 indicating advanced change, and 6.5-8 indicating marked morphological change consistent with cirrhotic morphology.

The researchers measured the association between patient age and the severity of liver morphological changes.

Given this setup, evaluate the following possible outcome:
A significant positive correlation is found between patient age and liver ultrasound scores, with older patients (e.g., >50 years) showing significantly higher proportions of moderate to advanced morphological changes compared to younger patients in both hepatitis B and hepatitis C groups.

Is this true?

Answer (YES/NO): NO